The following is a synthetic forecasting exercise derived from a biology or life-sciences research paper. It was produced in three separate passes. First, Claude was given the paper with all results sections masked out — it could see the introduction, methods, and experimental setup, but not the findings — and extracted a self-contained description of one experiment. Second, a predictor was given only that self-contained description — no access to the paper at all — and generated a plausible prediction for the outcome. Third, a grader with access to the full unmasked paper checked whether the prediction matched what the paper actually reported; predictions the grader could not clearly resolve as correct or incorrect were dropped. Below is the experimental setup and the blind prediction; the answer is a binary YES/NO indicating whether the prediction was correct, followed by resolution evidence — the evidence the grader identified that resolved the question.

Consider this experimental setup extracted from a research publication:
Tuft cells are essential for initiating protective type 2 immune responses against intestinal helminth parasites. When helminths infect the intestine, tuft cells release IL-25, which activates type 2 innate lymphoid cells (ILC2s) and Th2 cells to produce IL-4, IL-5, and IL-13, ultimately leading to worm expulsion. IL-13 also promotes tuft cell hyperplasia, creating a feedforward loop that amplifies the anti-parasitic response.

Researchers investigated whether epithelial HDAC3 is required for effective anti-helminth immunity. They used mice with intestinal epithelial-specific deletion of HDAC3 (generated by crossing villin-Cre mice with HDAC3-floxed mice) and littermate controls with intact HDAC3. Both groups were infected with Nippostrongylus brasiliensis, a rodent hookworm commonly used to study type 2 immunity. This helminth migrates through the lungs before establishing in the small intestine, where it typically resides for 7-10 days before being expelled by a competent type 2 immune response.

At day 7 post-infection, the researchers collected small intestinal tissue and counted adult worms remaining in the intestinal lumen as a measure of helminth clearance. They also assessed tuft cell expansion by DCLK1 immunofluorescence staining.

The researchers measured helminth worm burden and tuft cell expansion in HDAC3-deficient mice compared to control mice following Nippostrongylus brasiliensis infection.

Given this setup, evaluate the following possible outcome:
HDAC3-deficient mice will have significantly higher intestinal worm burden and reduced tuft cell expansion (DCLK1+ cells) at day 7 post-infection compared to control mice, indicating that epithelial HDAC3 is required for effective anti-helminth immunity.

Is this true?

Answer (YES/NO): YES